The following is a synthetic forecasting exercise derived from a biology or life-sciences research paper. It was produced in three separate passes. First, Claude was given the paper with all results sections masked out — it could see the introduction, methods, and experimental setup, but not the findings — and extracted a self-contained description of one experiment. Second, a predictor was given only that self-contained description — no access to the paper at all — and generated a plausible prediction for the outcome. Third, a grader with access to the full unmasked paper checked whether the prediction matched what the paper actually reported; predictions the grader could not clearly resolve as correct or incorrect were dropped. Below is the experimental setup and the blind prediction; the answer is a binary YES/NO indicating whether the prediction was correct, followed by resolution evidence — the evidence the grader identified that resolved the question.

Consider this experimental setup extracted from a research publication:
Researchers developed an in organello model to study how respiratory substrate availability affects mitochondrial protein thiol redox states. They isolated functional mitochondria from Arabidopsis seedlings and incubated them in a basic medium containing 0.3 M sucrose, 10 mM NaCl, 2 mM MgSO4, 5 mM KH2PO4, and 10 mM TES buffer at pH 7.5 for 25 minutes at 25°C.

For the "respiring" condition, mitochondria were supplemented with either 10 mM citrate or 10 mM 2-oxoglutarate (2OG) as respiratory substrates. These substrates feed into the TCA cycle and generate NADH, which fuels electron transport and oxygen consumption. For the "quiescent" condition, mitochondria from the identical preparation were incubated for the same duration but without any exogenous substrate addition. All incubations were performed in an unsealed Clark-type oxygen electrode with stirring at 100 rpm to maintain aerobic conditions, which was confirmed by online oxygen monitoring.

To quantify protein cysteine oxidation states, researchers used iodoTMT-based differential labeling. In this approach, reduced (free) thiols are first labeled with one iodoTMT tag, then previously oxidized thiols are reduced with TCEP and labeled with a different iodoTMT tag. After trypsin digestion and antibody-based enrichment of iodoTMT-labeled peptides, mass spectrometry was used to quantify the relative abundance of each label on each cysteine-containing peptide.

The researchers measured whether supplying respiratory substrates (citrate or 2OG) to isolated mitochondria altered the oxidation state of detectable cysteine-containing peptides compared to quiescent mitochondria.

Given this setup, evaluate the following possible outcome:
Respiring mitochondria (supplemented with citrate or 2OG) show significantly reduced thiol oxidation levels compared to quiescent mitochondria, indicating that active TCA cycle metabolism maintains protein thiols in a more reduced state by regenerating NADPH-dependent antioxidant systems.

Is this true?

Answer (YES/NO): NO